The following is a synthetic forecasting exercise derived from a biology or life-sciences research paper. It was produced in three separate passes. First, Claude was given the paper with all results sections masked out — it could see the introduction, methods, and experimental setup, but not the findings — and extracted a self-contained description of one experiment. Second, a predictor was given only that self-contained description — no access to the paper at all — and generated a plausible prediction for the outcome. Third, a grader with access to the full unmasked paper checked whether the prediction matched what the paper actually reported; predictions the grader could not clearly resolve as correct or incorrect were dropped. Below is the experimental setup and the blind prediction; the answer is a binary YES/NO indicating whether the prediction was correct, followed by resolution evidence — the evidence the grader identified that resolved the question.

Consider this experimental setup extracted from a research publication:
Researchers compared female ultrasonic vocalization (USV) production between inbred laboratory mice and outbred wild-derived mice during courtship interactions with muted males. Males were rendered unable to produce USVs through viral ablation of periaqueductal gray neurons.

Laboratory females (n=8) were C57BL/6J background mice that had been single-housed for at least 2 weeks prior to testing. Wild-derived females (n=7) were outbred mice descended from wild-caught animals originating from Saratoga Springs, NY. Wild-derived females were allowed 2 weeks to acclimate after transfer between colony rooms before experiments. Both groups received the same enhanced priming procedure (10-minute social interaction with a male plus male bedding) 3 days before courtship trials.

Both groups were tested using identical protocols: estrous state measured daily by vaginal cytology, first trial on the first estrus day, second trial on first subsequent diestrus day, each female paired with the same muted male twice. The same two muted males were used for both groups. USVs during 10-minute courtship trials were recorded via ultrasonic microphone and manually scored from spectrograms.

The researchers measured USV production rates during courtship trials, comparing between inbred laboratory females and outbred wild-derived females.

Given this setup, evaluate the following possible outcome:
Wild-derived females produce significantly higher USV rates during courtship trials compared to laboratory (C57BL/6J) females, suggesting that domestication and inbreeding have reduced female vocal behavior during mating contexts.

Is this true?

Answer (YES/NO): NO